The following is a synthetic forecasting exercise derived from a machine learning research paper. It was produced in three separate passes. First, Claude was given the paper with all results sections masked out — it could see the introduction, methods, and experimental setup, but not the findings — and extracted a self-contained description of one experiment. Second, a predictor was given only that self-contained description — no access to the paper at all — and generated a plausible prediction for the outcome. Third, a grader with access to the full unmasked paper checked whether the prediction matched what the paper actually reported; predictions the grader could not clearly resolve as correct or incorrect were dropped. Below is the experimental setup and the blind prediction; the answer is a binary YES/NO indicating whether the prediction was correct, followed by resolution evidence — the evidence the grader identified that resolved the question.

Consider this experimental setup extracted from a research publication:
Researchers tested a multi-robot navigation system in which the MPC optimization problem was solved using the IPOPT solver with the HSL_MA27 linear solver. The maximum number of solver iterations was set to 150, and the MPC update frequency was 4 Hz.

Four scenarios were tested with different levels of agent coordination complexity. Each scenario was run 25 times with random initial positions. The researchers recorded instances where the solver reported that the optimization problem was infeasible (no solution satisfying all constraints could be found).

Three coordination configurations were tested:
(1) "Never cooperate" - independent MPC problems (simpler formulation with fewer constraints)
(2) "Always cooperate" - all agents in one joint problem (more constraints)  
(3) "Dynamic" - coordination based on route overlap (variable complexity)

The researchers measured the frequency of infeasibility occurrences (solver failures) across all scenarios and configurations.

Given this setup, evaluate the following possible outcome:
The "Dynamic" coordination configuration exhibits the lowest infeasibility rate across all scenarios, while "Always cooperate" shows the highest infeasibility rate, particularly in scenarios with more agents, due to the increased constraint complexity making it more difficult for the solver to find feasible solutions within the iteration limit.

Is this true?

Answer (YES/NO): NO